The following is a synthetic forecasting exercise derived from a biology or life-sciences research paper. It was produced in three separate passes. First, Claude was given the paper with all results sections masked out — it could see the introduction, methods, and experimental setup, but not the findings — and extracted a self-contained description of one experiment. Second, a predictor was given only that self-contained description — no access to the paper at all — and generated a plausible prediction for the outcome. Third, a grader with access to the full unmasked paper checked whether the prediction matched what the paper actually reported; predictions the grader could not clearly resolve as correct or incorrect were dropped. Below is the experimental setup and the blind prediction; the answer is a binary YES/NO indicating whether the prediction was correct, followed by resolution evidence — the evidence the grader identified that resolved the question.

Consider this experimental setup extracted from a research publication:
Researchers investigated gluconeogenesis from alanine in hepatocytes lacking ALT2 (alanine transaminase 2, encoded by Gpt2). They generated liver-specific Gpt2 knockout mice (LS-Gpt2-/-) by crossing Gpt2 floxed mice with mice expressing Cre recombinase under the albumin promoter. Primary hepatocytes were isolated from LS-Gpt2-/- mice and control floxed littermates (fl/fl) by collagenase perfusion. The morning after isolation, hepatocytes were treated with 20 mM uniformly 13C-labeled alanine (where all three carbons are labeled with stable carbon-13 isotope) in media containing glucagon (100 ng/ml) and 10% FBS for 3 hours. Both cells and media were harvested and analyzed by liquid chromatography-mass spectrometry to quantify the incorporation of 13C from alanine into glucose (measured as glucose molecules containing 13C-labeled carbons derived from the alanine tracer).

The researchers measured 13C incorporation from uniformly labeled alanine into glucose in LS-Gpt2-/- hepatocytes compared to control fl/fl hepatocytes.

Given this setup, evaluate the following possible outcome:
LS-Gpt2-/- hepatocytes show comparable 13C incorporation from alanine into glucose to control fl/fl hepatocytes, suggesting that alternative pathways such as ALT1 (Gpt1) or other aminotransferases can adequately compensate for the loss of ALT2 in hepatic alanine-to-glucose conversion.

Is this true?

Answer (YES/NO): NO